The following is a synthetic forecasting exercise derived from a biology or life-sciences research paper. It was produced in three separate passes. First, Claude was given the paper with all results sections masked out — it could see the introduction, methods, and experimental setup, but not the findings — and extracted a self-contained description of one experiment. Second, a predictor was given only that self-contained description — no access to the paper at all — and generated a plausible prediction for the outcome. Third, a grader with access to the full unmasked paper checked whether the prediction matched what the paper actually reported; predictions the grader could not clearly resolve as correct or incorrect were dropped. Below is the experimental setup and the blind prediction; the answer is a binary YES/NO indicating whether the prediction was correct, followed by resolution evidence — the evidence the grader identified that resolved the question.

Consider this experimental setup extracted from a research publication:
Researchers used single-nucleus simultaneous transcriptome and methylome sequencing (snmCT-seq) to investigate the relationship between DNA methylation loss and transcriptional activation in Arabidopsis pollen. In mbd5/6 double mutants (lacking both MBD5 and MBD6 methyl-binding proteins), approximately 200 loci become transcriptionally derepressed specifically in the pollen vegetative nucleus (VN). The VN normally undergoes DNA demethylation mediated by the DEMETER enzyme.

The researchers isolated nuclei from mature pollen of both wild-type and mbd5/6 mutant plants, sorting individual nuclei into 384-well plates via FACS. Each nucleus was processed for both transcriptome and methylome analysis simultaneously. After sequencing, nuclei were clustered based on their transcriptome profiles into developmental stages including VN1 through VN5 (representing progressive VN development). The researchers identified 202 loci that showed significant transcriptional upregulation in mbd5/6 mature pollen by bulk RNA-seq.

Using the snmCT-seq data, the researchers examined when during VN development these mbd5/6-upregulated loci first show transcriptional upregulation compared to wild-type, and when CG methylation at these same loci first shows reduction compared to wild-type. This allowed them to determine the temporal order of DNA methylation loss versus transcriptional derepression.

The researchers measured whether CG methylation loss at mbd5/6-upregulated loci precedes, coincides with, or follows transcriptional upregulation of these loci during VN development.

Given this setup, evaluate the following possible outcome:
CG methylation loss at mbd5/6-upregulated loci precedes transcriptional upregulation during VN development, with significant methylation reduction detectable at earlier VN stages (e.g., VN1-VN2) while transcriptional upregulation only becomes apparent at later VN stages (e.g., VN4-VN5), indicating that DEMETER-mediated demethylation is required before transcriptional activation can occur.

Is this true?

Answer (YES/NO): YES